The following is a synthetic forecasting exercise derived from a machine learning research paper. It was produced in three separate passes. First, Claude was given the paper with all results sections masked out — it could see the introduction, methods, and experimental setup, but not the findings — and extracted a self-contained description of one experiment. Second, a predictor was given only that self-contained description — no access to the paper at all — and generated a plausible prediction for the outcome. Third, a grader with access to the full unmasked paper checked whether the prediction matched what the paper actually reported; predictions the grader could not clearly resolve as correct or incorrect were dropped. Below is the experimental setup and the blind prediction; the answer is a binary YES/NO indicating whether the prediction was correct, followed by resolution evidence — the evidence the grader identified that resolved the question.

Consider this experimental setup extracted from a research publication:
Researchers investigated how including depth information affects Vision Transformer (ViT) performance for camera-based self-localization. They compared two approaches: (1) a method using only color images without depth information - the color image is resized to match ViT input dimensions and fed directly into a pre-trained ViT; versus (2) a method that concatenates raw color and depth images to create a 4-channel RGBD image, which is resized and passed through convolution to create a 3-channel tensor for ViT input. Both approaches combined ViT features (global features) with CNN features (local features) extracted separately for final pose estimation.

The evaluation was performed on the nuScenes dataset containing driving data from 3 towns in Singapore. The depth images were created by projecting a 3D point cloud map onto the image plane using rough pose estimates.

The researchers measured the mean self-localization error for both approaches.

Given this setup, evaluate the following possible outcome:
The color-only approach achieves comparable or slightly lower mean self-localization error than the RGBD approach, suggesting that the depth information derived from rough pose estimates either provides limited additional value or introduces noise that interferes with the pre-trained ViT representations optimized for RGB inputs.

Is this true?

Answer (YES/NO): NO